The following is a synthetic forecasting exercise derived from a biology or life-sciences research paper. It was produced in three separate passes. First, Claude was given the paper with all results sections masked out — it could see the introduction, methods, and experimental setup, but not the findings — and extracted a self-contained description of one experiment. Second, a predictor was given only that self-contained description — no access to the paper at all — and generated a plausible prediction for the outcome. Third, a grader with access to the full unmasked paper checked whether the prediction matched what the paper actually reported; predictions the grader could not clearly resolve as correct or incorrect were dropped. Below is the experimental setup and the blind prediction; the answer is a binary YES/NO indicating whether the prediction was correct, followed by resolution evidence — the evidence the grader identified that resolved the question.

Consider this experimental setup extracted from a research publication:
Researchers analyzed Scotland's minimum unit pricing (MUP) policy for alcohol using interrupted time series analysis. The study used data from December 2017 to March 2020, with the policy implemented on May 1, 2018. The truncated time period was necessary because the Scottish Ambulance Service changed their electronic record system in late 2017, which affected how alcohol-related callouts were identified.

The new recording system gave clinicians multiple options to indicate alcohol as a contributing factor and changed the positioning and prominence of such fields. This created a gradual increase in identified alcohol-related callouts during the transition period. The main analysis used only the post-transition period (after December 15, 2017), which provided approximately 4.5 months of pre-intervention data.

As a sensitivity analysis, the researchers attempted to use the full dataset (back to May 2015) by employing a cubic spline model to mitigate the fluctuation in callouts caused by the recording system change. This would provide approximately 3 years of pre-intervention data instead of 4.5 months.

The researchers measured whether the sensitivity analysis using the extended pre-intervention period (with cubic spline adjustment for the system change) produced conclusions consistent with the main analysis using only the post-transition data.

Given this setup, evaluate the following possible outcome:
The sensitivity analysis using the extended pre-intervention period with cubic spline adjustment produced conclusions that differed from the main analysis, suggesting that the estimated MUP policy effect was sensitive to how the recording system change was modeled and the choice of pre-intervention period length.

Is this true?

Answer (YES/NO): NO